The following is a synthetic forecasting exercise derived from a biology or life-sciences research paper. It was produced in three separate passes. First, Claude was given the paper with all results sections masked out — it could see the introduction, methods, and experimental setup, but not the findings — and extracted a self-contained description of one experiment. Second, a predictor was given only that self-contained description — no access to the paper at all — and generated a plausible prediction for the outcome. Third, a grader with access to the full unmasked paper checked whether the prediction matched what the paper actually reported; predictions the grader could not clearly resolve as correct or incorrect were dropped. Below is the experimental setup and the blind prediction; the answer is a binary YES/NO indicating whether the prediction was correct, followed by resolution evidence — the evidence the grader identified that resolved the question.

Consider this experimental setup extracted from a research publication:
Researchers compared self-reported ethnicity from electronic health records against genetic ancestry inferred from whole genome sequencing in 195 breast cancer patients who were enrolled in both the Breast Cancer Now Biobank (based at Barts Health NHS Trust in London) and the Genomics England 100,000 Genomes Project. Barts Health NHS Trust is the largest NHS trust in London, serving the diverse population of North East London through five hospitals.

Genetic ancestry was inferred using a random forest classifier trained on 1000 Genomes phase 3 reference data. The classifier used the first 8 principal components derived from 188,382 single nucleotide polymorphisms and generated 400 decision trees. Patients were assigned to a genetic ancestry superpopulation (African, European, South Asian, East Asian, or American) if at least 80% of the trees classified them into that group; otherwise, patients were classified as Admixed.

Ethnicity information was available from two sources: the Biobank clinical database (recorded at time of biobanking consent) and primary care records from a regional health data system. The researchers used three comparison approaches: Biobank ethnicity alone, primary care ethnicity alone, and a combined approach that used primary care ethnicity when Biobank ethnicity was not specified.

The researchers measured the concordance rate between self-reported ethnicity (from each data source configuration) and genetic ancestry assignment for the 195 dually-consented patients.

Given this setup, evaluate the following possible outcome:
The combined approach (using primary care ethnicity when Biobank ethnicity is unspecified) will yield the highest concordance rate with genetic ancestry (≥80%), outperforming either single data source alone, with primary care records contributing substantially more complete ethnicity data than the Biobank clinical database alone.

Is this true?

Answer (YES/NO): NO